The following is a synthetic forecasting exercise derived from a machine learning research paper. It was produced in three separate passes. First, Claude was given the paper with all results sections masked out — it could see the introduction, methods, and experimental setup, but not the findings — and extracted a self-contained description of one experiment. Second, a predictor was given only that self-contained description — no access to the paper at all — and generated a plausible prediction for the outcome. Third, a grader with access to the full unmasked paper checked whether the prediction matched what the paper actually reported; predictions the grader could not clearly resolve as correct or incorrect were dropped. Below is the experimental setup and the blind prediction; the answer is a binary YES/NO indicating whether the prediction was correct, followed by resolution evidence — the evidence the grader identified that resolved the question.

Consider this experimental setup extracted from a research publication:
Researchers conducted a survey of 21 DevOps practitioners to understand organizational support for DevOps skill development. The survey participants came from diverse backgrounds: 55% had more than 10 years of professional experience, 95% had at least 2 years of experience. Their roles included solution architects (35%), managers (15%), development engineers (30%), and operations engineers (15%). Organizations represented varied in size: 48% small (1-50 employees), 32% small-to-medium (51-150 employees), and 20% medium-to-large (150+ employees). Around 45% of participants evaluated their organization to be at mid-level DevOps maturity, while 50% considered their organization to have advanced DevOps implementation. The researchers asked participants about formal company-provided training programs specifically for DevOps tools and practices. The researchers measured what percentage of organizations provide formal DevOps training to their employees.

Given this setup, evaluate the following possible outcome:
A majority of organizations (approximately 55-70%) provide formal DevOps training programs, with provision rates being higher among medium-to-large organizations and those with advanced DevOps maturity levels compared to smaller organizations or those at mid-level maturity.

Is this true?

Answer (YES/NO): NO